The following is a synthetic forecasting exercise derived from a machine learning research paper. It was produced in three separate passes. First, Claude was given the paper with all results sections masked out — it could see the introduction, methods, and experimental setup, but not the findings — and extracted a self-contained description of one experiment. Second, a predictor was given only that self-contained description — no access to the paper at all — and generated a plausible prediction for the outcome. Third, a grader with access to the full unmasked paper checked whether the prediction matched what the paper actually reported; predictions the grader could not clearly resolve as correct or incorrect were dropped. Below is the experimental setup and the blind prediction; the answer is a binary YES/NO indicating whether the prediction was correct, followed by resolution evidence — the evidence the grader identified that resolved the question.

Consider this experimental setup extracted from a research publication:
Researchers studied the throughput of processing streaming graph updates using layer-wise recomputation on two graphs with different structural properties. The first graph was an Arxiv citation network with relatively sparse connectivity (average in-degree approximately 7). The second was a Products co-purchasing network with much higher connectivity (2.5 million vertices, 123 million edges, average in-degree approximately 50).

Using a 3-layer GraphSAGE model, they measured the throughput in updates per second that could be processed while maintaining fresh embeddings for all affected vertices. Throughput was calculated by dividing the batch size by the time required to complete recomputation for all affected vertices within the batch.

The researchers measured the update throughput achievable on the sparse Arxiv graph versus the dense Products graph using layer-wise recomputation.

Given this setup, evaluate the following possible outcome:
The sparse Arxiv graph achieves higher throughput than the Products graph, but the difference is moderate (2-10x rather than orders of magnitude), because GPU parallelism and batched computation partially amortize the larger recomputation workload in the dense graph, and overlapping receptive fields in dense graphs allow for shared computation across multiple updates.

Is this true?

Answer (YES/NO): NO